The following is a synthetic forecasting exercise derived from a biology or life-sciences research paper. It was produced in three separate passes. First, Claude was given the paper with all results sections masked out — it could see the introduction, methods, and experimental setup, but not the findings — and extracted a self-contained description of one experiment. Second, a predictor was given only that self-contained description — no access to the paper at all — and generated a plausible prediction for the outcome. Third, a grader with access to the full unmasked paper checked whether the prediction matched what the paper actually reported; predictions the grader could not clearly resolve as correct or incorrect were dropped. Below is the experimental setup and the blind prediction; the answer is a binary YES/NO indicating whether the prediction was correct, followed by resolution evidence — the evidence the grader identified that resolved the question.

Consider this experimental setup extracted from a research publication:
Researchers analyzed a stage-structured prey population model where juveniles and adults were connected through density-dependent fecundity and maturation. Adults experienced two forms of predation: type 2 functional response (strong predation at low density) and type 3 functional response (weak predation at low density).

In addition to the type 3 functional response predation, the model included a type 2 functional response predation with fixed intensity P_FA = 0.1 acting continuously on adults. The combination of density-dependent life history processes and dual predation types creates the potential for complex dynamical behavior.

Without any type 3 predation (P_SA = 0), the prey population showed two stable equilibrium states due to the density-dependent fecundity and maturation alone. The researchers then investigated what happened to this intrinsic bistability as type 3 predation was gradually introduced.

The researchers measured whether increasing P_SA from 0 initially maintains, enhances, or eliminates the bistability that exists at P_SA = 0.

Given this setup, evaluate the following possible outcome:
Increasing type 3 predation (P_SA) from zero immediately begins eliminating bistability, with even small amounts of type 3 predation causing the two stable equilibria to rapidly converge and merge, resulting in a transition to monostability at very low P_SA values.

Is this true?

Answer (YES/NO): NO